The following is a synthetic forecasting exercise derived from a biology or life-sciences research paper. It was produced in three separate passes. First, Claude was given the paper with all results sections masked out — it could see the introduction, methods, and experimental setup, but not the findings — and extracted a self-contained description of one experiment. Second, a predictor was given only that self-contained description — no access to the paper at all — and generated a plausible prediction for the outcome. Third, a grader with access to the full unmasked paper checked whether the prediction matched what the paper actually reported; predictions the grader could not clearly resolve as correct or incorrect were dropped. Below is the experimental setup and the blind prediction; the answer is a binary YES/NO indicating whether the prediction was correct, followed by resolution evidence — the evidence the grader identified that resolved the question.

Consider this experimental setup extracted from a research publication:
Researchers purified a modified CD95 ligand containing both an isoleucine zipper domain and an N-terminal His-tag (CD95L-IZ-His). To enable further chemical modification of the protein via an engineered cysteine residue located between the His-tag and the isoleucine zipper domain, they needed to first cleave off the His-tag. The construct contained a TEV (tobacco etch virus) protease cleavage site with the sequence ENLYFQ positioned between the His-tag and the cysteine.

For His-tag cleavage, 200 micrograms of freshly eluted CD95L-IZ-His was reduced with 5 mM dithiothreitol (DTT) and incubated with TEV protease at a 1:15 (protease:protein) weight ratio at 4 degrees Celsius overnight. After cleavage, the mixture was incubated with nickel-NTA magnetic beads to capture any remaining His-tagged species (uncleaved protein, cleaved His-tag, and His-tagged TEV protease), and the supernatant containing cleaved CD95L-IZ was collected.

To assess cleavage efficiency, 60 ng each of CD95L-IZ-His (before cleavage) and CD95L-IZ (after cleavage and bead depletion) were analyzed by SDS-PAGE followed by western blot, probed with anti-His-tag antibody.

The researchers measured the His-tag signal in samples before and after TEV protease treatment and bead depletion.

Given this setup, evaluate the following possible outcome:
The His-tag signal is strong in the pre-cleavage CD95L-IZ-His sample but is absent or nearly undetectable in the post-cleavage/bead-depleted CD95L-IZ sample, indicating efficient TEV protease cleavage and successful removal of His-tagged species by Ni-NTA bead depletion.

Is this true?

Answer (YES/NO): YES